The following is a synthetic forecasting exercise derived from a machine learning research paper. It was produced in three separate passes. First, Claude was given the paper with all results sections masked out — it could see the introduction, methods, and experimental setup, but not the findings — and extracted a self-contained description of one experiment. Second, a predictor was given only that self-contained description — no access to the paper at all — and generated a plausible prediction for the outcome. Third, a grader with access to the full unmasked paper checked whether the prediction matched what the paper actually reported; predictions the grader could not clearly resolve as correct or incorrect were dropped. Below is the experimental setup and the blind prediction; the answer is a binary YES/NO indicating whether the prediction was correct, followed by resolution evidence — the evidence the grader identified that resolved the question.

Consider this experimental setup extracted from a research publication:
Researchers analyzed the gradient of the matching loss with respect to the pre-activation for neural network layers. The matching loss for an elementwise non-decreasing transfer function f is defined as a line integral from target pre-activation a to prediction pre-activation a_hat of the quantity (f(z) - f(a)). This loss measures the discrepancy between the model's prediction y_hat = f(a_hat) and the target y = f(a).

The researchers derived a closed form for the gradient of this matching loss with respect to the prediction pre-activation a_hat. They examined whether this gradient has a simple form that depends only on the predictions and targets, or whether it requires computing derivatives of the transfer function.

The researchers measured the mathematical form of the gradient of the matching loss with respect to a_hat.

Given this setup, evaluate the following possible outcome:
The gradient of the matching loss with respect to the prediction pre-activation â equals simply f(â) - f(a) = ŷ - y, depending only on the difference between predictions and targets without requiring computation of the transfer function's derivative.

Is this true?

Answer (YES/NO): YES